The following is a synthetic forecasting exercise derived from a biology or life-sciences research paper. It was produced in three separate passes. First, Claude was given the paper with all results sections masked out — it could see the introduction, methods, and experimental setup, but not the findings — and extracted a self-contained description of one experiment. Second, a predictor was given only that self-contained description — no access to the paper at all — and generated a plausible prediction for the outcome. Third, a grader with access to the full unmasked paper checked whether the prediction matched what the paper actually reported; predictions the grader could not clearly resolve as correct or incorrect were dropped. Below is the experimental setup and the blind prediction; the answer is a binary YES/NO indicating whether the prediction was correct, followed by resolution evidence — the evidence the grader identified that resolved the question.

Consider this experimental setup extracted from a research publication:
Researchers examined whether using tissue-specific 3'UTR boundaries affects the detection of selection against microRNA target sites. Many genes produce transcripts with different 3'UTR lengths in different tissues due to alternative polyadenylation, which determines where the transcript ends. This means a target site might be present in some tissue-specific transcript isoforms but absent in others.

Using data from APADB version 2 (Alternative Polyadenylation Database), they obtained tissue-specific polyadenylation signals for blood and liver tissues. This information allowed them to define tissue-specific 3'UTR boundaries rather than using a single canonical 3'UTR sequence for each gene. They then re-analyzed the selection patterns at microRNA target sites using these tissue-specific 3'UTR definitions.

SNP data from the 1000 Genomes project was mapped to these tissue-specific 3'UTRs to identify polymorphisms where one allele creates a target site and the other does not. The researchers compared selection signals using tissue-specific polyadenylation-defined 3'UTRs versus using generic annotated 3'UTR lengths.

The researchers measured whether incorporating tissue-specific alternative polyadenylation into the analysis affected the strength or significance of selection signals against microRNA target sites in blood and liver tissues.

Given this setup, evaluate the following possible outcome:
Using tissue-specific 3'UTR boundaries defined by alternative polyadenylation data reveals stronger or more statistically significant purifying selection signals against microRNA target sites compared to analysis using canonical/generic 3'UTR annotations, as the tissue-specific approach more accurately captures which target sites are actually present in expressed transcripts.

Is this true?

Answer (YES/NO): NO